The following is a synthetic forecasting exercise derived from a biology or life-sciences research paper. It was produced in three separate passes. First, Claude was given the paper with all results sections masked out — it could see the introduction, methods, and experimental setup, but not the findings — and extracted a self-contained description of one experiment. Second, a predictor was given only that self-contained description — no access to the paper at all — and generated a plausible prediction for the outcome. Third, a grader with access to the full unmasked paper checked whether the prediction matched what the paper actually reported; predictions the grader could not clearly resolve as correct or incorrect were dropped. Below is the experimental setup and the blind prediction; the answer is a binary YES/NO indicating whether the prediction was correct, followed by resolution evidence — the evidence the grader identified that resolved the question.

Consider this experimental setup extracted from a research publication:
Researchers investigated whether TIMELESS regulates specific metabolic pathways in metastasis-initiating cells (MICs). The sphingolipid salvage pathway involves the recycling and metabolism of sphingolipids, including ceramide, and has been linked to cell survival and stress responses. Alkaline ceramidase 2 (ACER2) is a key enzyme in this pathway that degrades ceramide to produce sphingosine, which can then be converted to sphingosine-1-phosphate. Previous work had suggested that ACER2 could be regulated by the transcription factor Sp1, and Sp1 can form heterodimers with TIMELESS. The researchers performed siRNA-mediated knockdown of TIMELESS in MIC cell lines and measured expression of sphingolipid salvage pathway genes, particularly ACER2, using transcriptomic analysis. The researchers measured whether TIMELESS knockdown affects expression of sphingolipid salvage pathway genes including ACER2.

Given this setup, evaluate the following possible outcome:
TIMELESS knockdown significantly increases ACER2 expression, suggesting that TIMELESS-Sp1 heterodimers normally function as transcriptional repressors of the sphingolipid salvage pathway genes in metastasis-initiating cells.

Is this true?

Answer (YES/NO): NO